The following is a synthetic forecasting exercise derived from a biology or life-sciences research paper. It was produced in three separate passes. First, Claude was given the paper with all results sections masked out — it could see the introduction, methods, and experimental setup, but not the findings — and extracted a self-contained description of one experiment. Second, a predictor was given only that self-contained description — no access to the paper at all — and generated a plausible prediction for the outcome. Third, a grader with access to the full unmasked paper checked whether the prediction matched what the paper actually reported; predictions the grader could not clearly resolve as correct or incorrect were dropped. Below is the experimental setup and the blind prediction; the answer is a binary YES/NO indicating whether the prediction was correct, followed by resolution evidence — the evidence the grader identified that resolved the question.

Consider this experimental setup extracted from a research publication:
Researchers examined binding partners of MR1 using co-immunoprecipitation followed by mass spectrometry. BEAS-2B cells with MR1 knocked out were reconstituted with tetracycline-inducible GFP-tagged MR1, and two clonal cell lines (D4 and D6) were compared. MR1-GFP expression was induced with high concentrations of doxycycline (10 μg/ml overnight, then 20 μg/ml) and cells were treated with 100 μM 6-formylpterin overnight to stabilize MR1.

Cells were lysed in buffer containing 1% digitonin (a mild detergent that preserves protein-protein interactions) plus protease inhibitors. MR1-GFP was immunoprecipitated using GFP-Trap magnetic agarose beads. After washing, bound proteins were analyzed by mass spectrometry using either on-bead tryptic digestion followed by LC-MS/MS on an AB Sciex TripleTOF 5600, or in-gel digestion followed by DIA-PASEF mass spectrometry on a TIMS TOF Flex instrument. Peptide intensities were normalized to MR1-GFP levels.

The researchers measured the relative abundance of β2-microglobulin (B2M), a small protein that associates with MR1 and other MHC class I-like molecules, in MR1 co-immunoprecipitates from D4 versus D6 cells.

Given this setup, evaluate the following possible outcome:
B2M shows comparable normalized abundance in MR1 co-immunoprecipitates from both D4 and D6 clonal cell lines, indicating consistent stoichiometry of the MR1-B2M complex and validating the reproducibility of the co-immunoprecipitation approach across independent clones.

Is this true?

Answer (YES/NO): NO